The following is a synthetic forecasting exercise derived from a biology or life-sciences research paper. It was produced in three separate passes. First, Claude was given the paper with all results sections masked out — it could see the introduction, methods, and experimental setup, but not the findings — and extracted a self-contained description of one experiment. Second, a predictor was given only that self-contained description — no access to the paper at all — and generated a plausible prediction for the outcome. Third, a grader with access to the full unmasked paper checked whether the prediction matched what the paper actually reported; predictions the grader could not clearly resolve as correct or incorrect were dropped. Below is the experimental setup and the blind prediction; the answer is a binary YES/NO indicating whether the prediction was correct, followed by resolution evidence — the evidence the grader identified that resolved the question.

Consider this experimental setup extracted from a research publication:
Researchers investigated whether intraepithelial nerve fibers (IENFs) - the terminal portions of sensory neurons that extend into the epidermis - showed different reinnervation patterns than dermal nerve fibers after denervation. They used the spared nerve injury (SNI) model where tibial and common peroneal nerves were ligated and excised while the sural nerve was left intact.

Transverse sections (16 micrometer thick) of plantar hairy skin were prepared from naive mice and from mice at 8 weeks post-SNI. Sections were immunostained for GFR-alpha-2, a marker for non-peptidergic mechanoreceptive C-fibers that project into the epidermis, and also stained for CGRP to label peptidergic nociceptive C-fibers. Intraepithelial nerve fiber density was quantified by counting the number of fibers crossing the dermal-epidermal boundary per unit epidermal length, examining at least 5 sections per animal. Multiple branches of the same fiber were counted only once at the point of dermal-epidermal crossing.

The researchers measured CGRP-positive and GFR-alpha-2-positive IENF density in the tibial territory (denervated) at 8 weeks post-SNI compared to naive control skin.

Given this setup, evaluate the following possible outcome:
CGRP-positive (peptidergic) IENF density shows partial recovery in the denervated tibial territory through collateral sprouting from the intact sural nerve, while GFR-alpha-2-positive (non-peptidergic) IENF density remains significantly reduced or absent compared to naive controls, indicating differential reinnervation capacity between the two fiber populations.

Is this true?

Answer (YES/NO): NO